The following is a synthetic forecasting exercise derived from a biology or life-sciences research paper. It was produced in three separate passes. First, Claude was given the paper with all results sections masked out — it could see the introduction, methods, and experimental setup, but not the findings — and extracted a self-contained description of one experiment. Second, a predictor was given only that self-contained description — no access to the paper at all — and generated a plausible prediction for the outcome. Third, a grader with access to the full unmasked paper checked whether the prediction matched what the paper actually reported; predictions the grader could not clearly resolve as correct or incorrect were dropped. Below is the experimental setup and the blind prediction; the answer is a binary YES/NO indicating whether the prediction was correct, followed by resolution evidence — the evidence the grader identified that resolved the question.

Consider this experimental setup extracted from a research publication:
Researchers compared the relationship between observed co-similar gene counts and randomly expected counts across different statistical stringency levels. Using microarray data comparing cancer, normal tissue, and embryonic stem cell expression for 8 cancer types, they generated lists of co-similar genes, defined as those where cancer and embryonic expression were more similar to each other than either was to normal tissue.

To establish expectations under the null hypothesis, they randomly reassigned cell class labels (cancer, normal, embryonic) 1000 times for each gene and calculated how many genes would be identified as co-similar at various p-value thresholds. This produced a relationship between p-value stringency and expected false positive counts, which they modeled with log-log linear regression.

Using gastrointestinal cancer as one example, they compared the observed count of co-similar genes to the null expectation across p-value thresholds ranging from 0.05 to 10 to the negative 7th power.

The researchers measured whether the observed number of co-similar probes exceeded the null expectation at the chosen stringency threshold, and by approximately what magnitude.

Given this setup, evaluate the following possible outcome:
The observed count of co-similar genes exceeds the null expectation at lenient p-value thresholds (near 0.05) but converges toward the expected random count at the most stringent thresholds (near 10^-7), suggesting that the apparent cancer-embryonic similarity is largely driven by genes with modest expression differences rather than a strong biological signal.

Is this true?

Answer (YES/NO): NO